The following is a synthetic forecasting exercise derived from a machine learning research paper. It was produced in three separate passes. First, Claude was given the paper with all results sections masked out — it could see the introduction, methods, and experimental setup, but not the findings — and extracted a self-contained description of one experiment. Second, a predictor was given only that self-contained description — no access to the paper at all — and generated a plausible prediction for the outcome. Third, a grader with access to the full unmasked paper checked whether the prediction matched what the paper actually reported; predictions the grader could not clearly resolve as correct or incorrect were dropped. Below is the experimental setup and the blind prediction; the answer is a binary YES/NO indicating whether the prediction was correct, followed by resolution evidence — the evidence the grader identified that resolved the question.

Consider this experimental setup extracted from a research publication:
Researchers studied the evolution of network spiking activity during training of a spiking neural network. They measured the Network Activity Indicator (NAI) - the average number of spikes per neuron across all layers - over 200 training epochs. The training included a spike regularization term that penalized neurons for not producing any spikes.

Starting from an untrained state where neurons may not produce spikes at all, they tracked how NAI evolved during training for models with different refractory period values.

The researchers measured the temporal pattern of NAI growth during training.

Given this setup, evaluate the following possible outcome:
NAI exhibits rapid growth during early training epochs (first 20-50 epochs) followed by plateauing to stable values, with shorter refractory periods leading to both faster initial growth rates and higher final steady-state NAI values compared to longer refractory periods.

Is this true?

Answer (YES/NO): NO